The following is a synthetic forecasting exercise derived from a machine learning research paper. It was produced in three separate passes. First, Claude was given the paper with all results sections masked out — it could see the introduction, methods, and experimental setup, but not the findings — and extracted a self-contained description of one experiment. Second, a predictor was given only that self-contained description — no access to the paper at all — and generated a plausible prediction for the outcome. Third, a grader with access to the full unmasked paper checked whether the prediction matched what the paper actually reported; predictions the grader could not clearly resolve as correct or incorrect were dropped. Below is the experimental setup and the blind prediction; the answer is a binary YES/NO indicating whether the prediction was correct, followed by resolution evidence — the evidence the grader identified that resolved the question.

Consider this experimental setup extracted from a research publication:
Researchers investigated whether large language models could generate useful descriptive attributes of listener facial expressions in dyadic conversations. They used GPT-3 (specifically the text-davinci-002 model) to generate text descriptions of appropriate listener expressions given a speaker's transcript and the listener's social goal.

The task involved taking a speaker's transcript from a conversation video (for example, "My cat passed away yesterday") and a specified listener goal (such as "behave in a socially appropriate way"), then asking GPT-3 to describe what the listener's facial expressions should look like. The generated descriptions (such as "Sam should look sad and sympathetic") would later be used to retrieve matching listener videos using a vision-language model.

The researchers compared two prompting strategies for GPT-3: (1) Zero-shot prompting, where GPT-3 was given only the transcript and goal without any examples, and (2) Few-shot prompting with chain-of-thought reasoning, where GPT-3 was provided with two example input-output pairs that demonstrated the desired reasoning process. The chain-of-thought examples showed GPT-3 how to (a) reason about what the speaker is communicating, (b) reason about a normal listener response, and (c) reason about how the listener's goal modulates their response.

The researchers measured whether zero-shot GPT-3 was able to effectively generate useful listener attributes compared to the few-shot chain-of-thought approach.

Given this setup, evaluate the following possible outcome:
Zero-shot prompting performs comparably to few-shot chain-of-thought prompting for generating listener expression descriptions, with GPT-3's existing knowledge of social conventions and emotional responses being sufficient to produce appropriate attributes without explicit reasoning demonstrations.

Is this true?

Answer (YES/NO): NO